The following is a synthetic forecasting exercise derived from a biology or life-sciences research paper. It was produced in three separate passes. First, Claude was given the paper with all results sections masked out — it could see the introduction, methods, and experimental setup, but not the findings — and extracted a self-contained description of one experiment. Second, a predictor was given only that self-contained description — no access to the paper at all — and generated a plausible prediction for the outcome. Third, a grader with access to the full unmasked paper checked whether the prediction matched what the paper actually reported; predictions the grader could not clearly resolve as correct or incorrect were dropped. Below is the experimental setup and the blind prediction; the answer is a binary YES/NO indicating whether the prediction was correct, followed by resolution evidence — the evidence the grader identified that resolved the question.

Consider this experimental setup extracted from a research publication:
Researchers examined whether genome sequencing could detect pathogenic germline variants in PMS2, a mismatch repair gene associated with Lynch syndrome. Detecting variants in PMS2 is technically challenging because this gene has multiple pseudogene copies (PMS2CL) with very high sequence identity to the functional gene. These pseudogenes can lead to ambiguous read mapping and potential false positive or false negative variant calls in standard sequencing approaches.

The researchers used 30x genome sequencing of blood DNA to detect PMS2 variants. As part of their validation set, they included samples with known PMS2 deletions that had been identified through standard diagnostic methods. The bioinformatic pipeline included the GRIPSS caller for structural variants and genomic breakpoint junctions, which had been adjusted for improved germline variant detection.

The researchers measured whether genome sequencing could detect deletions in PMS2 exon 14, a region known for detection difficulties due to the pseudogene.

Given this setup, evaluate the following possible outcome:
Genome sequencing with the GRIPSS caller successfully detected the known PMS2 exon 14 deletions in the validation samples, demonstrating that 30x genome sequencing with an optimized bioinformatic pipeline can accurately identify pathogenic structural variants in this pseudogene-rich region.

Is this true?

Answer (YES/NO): NO